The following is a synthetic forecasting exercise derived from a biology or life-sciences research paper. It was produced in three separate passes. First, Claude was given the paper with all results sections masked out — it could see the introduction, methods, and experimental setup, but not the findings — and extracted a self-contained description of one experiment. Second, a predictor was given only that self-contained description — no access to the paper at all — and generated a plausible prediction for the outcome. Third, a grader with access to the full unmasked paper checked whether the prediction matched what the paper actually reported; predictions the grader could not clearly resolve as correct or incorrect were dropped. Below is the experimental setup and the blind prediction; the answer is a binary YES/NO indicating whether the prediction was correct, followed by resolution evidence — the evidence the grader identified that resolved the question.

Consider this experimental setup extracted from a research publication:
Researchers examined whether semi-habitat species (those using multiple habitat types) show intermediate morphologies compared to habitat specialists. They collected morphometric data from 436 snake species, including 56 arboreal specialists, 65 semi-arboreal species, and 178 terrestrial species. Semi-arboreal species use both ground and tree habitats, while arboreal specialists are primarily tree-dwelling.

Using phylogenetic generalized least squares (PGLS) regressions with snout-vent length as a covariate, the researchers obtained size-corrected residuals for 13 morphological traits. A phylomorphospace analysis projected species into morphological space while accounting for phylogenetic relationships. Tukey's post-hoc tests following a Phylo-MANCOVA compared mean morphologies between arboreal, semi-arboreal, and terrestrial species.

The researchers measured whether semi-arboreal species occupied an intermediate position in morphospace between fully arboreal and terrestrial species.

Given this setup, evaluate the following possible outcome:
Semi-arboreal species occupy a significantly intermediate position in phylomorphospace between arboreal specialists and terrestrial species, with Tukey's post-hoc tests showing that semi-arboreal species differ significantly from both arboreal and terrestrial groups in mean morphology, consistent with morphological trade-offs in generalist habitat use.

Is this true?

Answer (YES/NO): NO